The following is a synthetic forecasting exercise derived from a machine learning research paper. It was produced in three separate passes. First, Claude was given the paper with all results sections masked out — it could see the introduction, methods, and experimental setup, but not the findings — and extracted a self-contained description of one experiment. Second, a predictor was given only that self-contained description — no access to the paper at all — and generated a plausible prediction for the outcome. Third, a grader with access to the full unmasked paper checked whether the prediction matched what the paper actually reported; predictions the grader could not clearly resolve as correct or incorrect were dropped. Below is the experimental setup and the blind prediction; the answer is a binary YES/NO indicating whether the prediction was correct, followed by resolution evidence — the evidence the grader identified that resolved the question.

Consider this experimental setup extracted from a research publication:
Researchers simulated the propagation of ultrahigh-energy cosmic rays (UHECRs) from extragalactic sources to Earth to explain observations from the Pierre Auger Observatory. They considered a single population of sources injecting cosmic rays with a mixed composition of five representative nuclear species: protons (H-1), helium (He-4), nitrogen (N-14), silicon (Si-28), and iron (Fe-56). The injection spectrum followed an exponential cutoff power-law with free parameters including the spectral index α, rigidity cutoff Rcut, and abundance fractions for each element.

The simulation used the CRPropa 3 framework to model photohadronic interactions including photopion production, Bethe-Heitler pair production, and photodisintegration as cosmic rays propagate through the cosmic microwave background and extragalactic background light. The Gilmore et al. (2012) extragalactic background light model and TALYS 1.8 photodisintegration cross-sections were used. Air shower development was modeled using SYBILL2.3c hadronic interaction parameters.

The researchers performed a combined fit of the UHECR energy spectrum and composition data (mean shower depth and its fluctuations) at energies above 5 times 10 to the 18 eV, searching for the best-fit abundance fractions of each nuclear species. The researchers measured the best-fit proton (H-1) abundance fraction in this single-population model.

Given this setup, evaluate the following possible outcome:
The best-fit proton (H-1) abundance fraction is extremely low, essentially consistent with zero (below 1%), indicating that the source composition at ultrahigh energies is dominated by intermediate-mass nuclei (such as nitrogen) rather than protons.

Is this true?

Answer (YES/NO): NO